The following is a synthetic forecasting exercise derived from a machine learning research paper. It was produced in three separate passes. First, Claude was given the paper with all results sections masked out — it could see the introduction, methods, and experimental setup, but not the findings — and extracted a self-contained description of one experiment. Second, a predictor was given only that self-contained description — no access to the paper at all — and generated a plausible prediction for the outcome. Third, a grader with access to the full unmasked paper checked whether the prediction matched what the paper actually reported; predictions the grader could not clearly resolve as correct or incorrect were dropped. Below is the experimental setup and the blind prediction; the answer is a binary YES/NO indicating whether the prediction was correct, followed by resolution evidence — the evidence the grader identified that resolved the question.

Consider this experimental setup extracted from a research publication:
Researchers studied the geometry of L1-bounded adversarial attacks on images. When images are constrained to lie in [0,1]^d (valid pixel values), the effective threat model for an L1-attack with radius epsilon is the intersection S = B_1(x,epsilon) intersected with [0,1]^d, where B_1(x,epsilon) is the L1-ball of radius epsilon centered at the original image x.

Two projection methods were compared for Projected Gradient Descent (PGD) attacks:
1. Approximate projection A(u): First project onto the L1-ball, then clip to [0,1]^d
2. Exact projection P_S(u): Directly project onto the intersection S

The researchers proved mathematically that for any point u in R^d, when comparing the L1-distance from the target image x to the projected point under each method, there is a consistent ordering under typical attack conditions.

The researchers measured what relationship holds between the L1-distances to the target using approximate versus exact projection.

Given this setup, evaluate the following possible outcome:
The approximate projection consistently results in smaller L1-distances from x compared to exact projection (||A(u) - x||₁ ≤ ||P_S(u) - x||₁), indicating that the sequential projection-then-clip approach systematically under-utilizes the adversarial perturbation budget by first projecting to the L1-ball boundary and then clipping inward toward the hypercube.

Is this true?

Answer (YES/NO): YES